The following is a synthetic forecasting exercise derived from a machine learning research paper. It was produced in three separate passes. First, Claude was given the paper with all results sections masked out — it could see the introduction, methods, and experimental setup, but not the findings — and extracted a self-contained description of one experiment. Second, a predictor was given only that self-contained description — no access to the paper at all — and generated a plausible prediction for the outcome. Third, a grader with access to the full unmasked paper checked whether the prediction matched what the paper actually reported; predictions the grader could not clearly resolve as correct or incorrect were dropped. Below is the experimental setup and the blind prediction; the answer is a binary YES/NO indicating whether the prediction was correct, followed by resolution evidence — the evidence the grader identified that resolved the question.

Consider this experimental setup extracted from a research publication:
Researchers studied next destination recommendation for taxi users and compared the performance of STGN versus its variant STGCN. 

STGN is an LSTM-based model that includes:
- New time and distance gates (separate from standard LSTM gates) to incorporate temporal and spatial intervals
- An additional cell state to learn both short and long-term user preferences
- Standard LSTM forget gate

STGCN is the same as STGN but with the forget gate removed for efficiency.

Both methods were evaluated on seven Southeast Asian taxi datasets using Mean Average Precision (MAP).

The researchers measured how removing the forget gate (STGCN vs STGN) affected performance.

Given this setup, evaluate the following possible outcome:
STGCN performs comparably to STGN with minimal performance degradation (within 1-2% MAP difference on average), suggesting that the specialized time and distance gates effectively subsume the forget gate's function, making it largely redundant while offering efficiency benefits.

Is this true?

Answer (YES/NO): NO